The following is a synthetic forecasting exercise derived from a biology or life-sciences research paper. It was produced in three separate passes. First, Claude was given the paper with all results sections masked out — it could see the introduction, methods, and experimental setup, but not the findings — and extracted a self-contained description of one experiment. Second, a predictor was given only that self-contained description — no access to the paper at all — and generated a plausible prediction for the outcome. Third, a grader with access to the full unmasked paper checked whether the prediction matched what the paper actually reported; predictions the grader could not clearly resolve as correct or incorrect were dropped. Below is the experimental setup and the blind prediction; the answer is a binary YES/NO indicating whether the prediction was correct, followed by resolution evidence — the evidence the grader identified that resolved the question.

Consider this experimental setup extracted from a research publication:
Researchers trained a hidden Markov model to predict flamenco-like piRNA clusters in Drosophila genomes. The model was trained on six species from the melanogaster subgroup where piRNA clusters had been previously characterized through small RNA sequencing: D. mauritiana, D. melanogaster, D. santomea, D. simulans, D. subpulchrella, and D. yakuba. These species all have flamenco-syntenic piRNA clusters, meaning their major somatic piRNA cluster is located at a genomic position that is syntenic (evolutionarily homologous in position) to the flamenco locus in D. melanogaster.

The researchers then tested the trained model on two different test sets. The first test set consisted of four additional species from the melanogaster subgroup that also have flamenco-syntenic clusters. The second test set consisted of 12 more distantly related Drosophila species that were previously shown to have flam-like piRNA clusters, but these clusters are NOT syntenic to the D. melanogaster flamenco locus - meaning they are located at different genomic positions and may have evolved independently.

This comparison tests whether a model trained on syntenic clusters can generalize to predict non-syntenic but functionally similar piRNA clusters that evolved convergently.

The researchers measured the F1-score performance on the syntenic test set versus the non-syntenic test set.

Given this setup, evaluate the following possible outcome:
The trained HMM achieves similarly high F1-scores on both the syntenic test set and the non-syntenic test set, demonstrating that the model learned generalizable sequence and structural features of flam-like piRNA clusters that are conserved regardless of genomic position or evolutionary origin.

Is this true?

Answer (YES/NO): NO